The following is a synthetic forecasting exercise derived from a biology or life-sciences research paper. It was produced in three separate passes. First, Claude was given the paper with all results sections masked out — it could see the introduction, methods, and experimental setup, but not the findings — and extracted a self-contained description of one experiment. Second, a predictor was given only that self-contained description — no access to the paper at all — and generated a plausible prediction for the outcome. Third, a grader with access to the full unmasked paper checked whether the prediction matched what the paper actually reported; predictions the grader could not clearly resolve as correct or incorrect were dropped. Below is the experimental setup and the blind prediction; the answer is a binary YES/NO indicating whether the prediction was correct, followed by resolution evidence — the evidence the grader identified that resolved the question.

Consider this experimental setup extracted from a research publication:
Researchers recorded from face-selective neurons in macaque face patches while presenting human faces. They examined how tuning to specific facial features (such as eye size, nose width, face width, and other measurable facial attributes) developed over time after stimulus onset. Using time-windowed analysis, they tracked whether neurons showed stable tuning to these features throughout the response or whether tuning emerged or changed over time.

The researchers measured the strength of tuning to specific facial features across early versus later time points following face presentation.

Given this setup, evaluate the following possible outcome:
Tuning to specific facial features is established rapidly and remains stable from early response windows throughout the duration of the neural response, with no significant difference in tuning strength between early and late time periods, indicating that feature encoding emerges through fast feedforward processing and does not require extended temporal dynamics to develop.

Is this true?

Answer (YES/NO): NO